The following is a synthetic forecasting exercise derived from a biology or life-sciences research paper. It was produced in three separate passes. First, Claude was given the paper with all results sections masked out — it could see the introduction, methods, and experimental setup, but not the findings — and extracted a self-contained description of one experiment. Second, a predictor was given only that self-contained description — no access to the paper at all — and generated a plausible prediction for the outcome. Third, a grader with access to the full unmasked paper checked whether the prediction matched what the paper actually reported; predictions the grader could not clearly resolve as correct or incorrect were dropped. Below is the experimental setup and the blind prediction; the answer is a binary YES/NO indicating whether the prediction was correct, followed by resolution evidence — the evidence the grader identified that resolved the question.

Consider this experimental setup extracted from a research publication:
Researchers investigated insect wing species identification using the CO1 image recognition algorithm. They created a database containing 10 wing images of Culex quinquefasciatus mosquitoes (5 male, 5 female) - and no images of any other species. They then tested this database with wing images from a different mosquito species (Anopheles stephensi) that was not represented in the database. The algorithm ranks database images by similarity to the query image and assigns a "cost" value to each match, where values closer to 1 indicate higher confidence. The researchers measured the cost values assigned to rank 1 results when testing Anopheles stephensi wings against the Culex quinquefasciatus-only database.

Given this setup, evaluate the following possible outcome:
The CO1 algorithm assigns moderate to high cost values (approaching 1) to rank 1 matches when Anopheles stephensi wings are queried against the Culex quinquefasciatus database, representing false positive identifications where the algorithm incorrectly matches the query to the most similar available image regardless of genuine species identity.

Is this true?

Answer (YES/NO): YES